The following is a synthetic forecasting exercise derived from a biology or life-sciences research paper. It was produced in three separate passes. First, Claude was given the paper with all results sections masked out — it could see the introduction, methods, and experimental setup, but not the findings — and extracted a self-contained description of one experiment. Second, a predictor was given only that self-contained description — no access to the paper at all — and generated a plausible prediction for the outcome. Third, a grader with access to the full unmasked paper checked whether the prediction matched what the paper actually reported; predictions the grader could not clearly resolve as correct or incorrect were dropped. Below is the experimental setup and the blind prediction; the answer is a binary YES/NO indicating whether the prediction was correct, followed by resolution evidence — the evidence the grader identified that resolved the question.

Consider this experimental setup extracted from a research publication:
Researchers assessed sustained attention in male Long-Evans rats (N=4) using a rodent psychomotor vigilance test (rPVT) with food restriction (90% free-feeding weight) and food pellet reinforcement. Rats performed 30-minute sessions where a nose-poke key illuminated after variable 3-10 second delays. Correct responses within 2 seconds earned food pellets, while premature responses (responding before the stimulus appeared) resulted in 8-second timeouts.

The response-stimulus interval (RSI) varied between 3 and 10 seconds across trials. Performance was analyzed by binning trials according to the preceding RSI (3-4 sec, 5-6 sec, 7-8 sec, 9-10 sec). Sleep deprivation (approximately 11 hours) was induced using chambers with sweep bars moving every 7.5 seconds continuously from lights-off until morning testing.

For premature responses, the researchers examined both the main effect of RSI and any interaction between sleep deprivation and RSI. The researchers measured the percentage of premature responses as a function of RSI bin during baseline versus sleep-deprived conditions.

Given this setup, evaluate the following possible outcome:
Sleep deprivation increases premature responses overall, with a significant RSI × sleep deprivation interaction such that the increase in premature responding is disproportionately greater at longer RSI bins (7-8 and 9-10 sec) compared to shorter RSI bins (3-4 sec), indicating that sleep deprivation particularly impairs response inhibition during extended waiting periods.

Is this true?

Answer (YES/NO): NO